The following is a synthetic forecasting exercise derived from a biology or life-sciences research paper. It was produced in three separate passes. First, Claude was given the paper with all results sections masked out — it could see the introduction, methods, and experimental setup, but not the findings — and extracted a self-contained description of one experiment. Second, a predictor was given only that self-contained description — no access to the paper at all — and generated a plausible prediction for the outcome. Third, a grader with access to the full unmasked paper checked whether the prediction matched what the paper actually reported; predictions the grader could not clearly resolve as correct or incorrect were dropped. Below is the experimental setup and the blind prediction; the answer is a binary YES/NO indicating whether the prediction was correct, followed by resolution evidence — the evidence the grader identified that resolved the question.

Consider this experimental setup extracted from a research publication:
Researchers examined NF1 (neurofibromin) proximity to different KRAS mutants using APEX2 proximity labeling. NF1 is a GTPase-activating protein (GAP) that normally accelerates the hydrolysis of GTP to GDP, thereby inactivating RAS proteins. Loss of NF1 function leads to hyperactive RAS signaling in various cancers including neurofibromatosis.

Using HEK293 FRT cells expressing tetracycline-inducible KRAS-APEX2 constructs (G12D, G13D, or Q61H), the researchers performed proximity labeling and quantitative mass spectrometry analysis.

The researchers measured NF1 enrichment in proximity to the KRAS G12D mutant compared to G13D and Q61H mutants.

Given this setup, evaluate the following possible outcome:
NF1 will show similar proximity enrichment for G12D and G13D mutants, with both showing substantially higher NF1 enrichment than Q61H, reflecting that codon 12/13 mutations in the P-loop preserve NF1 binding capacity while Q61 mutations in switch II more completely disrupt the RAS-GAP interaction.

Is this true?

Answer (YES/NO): NO